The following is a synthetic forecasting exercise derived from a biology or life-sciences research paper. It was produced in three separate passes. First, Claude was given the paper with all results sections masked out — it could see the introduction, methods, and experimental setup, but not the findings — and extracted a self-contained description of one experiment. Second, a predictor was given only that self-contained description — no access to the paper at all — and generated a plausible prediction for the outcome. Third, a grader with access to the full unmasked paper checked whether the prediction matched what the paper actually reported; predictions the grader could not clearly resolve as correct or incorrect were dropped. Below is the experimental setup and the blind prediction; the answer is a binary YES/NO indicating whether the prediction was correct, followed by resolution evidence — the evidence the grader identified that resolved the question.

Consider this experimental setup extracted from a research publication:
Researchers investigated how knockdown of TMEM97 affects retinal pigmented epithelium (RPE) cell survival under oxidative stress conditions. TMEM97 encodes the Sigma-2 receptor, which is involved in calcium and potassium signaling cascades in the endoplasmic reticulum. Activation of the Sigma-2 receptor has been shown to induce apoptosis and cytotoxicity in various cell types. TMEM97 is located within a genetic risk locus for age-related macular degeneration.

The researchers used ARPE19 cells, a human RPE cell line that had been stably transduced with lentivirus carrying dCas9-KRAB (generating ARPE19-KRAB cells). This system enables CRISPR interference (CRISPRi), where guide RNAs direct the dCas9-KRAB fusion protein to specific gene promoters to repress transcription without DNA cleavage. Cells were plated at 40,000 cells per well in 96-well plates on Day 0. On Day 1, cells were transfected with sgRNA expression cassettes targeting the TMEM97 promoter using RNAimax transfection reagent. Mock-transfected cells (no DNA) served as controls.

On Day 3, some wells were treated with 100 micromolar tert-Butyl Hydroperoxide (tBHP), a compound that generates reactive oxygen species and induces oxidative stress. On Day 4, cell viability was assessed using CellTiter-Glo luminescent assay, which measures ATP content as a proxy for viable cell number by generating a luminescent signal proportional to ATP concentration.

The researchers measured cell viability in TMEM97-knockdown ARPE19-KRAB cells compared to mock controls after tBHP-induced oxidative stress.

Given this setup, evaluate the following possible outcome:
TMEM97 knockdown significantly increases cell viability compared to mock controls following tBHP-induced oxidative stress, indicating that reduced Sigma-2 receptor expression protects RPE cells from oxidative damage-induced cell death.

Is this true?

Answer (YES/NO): YES